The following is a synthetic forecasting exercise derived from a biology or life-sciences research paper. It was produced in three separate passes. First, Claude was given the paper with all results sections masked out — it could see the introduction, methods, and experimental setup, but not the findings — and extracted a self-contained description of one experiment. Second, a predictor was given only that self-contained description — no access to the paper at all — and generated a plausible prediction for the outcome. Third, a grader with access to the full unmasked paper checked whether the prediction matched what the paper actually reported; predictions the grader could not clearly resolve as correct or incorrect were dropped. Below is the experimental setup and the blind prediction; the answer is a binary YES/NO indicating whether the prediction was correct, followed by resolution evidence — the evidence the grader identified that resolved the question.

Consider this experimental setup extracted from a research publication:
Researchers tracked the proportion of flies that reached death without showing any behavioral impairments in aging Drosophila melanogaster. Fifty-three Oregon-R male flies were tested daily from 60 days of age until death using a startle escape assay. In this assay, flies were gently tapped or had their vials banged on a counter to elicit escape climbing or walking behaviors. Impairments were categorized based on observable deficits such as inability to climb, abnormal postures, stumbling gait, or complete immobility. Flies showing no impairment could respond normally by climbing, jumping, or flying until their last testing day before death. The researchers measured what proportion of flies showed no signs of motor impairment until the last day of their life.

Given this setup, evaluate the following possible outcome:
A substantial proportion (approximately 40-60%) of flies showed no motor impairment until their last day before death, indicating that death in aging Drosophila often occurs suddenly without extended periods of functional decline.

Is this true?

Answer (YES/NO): YES